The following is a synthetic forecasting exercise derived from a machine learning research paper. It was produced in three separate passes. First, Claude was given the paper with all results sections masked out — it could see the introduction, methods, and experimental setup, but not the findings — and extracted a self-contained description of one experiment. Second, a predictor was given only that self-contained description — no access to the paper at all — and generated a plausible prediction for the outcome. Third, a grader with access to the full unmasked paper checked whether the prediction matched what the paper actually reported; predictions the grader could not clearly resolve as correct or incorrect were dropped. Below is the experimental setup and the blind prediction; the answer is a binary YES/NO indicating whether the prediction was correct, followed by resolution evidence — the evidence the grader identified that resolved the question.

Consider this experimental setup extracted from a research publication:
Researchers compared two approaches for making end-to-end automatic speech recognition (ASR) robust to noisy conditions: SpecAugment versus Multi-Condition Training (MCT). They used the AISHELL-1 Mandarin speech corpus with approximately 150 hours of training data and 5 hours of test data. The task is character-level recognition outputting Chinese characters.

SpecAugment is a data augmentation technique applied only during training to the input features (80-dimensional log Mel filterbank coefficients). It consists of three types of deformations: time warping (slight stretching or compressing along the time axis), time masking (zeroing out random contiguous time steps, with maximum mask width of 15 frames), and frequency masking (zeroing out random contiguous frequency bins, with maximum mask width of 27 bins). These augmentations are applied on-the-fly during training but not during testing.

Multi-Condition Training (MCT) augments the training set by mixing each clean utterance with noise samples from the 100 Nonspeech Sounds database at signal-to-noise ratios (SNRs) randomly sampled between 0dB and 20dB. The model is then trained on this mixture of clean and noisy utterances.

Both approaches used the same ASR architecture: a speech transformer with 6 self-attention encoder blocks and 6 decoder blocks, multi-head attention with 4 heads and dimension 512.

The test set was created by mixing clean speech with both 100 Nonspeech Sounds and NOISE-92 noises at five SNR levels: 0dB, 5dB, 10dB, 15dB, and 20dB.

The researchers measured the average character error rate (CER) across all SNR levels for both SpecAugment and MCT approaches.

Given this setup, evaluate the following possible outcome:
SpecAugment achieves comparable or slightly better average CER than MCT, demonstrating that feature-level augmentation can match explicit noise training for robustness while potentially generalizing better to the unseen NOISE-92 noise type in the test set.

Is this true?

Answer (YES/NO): NO